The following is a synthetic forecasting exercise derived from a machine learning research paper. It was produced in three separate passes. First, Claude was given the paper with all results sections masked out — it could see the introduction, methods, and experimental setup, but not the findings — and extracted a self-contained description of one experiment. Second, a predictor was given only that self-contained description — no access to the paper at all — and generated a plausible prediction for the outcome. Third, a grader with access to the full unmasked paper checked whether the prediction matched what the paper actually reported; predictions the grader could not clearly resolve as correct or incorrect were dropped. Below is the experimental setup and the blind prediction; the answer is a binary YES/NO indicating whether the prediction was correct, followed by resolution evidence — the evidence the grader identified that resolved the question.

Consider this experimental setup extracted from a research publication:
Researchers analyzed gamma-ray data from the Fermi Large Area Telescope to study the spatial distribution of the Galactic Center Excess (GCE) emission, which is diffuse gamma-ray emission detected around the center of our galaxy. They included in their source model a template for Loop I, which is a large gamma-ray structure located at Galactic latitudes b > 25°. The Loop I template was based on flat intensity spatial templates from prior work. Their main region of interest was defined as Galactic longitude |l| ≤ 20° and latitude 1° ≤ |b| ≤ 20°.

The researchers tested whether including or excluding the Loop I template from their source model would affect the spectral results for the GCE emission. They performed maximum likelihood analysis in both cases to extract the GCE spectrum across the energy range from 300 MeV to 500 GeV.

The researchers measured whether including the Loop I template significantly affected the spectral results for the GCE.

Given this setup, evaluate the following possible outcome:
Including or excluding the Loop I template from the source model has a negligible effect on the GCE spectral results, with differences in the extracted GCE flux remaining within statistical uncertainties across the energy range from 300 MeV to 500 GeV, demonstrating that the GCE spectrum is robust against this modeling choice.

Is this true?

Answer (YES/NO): YES